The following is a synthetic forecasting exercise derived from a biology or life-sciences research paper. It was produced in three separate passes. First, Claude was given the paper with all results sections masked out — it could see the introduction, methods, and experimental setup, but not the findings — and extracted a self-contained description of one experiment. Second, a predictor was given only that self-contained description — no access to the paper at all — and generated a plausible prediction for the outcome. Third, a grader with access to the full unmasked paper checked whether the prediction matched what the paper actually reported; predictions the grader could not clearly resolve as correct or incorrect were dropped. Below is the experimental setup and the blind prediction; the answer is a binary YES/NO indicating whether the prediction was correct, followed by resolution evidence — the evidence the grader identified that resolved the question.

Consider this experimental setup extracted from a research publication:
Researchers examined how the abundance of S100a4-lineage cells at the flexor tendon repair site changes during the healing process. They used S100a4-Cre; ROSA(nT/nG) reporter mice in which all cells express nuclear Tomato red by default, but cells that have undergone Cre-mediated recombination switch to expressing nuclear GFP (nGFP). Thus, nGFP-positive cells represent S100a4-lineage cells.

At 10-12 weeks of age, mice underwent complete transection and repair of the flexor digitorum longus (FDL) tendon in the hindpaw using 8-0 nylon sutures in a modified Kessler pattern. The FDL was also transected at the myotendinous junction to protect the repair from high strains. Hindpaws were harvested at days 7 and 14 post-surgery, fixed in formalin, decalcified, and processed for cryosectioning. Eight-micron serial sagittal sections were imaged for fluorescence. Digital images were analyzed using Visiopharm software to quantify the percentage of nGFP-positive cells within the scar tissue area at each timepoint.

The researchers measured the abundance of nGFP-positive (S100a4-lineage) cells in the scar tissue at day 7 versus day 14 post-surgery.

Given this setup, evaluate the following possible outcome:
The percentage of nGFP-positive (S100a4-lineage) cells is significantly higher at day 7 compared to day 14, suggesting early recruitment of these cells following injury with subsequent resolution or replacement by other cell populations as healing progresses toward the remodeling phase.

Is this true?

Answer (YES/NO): NO